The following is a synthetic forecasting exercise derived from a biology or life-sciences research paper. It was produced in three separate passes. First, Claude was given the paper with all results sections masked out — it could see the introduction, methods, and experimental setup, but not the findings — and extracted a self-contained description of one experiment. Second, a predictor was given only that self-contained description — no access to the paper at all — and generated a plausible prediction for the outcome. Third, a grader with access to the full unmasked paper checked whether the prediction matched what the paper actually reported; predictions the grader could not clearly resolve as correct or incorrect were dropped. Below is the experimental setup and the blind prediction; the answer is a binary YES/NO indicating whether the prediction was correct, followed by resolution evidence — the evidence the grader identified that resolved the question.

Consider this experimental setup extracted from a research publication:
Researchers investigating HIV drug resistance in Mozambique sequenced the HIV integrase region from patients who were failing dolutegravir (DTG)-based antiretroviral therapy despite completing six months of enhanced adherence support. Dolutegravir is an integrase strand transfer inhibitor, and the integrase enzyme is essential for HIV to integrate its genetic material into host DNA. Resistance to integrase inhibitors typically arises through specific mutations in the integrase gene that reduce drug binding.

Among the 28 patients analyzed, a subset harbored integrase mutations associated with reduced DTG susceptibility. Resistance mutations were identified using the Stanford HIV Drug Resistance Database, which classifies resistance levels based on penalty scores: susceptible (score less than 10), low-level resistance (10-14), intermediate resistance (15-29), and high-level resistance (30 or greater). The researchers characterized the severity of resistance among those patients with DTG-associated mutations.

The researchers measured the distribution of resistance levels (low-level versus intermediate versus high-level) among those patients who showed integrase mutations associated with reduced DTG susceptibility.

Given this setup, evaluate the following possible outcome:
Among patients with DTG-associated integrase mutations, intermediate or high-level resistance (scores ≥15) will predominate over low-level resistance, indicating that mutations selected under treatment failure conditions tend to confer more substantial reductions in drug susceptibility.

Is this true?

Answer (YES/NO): YES